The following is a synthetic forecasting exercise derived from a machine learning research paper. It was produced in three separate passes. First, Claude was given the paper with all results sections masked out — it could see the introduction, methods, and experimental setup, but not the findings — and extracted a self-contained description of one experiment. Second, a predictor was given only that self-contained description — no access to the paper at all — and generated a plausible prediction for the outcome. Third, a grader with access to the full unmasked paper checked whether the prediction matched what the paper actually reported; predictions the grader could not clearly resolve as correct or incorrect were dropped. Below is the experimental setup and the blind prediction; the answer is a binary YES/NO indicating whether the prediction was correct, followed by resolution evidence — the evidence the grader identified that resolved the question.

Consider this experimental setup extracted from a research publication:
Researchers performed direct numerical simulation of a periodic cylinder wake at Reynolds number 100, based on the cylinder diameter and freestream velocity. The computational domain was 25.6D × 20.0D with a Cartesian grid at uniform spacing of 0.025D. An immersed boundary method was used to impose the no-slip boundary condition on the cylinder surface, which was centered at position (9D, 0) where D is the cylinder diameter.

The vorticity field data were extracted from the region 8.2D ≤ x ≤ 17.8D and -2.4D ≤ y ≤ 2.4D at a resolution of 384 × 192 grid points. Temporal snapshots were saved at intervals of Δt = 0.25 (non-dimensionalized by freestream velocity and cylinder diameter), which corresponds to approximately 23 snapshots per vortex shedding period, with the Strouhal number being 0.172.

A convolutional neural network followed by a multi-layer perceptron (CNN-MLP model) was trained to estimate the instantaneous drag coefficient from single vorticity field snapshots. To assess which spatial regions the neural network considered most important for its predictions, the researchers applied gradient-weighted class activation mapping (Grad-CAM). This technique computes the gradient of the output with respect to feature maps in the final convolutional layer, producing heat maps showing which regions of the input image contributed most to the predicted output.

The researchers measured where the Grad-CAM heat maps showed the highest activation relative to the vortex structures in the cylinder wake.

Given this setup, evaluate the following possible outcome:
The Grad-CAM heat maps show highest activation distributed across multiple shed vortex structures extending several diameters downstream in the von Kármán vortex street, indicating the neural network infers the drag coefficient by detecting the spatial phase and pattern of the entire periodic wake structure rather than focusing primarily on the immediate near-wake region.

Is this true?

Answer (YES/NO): NO